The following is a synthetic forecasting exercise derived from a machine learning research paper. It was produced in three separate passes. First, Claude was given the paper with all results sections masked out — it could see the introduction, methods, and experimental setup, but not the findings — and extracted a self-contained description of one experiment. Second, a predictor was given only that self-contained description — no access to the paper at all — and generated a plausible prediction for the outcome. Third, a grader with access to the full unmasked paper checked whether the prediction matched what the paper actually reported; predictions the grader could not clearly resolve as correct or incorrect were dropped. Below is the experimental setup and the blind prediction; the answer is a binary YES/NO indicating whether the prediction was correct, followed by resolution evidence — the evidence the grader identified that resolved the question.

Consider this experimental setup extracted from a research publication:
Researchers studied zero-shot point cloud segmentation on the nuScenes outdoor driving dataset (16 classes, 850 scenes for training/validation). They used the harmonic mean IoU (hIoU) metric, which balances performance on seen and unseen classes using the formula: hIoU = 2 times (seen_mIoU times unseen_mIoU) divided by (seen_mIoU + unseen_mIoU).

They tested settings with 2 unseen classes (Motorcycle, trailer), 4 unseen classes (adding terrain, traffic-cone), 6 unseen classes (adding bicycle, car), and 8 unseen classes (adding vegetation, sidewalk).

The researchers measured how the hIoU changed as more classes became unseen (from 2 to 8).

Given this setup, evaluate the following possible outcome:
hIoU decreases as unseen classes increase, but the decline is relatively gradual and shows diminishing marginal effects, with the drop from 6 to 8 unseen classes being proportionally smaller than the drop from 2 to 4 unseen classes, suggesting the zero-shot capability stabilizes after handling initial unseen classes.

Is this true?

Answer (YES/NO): NO